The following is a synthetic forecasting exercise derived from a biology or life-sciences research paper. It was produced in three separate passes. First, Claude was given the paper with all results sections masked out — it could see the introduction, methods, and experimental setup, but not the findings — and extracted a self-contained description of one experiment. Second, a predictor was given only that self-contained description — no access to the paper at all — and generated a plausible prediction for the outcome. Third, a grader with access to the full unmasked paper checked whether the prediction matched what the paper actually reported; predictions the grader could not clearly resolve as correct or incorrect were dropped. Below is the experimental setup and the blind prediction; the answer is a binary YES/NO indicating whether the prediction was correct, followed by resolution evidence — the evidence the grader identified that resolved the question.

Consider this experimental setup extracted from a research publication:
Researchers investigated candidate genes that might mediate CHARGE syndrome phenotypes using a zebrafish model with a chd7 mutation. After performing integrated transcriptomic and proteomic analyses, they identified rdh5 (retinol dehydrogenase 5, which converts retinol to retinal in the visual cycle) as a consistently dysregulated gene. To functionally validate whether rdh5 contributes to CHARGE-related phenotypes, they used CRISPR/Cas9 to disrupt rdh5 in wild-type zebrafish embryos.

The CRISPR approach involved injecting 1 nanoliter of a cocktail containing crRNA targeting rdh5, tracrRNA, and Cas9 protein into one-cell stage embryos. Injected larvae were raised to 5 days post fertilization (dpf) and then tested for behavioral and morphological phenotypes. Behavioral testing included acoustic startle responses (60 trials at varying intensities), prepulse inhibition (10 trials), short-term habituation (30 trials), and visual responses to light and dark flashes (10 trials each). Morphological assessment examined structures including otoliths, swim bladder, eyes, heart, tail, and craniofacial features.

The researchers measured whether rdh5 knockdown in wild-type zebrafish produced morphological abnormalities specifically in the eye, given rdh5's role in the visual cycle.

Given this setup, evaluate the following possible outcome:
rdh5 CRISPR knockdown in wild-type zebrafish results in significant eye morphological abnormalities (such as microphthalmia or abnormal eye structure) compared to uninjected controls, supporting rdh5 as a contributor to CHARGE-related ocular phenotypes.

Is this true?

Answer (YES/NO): NO